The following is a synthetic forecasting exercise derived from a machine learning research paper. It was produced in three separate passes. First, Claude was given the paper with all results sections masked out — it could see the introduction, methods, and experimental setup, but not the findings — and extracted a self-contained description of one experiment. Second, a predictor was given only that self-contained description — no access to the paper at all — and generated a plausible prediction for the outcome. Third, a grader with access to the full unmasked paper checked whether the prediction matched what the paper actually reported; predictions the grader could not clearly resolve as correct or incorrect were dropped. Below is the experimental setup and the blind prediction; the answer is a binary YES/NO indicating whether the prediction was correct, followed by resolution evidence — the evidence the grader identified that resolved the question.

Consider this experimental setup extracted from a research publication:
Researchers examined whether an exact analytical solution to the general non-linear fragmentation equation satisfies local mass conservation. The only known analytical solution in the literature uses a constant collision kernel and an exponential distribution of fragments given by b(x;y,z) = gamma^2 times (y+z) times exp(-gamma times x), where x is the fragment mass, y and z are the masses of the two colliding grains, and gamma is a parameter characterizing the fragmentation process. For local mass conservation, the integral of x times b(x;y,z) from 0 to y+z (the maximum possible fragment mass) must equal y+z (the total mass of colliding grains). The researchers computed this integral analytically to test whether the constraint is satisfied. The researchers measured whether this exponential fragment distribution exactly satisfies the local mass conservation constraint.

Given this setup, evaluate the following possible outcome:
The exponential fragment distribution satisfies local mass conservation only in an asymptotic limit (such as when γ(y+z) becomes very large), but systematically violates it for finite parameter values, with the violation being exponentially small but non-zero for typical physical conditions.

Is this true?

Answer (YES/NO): NO